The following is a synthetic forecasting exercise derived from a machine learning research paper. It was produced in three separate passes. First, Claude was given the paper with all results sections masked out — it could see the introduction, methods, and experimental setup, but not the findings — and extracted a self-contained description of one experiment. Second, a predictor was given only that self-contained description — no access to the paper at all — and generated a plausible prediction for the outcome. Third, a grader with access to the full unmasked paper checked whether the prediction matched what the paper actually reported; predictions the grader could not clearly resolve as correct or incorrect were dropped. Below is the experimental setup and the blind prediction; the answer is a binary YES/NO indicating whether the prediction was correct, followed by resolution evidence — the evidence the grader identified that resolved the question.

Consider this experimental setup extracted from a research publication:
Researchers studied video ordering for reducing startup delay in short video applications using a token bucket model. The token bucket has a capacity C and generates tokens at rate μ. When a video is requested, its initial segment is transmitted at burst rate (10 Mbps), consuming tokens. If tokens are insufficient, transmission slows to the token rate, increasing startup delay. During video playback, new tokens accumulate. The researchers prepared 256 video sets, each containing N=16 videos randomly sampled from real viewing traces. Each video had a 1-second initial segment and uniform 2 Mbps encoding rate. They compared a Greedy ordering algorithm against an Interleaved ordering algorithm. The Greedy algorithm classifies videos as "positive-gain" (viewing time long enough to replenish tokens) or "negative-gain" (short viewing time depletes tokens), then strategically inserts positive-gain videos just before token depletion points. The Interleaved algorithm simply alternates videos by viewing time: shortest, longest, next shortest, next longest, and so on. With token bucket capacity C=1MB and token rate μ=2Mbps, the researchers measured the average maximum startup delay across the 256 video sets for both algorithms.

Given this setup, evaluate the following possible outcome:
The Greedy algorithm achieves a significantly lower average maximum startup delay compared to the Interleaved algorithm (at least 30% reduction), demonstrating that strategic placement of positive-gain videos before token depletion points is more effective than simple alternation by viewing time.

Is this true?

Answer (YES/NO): NO